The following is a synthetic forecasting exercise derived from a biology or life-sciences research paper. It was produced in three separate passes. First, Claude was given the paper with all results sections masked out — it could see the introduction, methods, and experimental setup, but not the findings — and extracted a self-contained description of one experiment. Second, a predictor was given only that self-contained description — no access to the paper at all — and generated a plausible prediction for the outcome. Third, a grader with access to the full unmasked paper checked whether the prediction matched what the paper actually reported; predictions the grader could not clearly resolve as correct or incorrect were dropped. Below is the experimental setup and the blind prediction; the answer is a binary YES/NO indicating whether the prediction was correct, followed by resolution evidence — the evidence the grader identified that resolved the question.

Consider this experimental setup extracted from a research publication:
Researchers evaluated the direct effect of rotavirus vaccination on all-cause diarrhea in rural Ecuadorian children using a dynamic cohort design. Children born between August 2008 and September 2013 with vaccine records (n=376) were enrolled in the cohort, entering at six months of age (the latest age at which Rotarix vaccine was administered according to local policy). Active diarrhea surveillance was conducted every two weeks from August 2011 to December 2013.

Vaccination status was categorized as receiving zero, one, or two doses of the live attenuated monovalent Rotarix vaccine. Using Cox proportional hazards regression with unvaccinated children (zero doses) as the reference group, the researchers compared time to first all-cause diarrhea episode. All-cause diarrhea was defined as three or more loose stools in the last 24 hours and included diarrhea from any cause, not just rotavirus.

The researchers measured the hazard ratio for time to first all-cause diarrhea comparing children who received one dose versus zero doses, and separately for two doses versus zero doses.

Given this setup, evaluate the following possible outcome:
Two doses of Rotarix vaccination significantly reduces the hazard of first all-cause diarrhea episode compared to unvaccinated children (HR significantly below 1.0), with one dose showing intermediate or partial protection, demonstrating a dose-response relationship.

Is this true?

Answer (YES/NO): NO